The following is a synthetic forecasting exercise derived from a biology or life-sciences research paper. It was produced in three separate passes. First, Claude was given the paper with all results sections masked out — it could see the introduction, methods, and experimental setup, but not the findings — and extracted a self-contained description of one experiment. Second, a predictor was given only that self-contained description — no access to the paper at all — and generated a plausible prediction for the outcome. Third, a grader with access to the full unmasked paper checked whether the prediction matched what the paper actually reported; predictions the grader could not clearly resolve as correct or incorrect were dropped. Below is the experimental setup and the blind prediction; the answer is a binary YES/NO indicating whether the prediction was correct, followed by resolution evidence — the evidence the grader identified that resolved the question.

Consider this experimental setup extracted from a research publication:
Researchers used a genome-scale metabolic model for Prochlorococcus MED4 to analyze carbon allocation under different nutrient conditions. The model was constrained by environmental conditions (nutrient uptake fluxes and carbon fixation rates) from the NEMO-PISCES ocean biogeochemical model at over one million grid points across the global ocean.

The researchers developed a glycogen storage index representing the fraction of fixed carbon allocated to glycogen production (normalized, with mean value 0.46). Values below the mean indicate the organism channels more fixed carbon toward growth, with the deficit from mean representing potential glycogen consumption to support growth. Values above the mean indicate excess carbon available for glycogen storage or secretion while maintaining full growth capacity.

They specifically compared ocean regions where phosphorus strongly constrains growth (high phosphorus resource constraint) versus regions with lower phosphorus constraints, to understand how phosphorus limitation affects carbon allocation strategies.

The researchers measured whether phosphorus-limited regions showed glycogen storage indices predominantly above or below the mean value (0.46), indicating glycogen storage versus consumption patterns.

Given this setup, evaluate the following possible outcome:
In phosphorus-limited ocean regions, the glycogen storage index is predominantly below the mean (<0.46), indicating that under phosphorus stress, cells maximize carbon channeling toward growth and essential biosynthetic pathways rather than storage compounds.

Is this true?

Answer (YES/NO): NO